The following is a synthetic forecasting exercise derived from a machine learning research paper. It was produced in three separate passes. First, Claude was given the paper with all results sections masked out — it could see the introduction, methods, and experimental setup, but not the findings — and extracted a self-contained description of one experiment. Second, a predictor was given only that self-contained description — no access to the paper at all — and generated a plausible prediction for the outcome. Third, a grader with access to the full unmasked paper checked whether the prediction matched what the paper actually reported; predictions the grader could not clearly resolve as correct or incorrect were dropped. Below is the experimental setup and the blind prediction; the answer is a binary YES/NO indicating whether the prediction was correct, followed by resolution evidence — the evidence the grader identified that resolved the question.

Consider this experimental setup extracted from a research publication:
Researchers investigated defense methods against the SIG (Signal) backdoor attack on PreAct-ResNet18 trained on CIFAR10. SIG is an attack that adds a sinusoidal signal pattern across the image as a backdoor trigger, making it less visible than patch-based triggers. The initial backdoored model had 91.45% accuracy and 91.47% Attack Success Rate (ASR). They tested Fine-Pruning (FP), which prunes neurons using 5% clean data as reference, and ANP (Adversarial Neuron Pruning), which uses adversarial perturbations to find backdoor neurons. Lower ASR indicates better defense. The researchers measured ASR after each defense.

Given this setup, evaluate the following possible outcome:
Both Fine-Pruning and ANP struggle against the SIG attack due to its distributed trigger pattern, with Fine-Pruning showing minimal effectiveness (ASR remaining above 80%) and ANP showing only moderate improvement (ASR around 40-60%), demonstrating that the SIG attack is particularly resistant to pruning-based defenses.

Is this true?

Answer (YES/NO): NO